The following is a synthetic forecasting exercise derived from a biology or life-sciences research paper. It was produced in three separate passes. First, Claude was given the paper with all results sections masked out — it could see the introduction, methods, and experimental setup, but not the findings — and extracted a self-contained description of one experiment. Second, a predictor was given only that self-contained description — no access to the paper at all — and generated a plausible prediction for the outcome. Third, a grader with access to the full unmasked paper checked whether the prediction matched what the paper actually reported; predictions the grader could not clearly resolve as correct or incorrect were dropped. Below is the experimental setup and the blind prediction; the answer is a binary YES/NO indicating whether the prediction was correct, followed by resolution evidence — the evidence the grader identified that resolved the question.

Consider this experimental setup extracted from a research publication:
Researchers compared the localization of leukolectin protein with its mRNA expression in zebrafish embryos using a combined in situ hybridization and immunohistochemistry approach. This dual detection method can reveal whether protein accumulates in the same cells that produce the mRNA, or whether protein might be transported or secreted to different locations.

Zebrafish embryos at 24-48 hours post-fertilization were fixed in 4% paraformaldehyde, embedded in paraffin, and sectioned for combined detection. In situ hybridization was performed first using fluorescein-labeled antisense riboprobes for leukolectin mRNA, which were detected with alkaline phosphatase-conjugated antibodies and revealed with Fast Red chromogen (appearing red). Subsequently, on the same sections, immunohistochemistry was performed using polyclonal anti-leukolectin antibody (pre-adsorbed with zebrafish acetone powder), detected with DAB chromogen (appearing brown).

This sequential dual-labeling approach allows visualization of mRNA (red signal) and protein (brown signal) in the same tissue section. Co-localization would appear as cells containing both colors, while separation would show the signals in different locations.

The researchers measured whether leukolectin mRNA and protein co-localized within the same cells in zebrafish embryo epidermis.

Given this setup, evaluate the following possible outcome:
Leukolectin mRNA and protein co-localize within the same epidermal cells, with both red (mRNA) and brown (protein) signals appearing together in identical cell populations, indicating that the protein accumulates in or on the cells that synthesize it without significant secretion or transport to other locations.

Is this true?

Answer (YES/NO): NO